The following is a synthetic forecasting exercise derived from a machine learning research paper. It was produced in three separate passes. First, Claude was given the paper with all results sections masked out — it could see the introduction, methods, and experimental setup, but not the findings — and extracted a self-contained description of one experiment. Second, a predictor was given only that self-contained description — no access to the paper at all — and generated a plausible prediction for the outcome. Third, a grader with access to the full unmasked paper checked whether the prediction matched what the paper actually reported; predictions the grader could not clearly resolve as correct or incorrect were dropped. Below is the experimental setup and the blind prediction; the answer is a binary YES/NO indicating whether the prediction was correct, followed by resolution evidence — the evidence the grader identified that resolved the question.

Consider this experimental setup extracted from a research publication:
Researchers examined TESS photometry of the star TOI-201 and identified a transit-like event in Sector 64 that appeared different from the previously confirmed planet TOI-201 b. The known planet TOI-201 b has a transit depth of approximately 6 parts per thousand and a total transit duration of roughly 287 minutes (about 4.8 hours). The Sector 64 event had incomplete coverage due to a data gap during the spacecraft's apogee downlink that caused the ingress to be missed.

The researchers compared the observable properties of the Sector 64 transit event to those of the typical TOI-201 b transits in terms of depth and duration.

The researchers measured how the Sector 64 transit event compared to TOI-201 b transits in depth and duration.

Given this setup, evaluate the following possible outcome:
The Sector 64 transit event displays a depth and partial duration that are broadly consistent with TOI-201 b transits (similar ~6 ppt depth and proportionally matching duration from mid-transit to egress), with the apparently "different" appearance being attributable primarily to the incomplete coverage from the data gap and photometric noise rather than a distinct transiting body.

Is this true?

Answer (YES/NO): NO